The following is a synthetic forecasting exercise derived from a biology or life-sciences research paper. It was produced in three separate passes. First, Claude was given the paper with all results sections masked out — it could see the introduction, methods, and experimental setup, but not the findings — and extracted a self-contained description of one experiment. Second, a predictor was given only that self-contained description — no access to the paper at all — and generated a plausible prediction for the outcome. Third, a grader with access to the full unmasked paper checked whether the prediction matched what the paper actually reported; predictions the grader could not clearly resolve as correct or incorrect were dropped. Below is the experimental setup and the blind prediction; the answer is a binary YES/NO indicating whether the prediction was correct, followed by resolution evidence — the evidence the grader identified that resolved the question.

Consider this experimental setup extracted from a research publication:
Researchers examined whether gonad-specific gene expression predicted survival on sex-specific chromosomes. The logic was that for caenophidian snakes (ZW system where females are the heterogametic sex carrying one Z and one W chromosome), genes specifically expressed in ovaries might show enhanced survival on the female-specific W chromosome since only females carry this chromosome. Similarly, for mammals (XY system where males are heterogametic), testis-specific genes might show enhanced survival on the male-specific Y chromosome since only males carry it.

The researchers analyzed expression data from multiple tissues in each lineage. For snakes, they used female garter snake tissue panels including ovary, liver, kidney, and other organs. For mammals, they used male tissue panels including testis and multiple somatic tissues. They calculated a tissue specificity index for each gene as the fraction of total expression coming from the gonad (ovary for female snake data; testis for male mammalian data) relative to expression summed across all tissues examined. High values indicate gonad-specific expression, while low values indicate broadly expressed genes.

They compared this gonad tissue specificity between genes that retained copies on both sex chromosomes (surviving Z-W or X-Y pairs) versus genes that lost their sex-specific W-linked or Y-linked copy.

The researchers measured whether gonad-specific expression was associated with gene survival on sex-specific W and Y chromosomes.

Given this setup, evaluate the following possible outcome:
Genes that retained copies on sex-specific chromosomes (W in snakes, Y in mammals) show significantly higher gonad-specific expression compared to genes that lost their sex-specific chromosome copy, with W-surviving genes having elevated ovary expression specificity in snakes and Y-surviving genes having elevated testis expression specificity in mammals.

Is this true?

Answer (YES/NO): NO